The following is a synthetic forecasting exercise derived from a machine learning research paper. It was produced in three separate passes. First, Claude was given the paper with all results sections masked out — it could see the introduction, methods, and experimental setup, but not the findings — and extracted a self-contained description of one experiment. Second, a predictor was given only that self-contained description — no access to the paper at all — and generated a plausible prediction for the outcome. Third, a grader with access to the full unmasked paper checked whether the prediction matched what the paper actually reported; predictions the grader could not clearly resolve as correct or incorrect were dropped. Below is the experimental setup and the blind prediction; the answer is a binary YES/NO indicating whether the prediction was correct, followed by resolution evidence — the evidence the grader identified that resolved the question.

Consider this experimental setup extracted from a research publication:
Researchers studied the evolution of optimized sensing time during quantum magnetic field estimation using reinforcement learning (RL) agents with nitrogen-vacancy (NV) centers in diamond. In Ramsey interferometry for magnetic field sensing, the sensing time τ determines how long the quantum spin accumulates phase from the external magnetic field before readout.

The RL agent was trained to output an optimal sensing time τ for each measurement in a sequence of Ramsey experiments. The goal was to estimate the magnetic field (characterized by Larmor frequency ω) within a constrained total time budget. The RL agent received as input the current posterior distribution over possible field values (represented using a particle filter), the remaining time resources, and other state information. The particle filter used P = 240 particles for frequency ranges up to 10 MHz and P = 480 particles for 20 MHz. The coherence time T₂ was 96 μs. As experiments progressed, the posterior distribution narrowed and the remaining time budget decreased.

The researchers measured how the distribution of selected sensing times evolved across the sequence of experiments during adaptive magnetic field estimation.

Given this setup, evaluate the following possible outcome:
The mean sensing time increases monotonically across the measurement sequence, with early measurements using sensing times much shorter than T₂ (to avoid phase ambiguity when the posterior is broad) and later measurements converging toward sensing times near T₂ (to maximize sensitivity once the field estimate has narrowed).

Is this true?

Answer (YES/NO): NO